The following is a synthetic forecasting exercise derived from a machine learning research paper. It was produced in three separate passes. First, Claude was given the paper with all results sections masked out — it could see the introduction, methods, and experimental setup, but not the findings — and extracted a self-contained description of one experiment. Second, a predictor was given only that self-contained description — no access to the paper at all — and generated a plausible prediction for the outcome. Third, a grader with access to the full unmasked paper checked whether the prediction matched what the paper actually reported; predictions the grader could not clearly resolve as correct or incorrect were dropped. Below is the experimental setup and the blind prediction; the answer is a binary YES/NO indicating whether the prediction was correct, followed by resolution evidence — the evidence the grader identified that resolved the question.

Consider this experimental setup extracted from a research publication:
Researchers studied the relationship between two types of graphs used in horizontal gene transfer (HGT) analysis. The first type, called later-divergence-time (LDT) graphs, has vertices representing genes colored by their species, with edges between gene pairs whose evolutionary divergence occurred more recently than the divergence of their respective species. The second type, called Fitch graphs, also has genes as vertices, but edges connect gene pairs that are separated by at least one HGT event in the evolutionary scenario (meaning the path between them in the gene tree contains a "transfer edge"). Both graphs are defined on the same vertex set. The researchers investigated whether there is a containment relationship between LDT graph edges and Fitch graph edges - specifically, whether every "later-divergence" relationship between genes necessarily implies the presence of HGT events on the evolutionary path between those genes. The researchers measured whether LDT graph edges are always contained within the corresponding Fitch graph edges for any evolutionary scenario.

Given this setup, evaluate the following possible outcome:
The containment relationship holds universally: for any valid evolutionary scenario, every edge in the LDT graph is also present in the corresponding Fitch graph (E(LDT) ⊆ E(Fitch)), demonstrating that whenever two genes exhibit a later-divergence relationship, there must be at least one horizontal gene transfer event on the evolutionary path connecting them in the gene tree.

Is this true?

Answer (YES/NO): YES